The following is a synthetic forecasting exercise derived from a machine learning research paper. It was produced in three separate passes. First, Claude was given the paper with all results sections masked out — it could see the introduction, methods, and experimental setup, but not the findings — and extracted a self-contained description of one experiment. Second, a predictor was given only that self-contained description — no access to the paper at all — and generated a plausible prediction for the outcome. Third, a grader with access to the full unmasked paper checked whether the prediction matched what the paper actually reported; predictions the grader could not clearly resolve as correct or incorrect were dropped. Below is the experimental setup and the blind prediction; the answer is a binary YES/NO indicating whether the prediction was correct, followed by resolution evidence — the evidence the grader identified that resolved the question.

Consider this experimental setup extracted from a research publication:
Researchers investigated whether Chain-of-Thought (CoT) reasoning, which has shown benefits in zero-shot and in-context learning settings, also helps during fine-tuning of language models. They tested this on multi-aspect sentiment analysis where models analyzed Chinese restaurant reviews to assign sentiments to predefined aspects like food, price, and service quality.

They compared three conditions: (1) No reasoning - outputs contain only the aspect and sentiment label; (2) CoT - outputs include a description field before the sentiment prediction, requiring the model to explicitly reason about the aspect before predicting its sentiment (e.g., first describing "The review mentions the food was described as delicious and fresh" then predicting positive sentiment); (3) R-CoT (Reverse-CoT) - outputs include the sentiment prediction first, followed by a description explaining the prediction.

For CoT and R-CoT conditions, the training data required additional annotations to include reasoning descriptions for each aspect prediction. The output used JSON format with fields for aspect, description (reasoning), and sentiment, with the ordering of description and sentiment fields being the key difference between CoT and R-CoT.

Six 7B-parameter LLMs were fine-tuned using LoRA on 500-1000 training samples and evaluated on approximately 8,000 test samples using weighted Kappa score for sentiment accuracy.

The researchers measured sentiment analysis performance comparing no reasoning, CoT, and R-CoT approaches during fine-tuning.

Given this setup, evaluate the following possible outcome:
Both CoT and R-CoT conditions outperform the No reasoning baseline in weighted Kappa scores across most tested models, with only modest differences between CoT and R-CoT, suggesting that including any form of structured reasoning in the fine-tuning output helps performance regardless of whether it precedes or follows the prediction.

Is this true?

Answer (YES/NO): NO